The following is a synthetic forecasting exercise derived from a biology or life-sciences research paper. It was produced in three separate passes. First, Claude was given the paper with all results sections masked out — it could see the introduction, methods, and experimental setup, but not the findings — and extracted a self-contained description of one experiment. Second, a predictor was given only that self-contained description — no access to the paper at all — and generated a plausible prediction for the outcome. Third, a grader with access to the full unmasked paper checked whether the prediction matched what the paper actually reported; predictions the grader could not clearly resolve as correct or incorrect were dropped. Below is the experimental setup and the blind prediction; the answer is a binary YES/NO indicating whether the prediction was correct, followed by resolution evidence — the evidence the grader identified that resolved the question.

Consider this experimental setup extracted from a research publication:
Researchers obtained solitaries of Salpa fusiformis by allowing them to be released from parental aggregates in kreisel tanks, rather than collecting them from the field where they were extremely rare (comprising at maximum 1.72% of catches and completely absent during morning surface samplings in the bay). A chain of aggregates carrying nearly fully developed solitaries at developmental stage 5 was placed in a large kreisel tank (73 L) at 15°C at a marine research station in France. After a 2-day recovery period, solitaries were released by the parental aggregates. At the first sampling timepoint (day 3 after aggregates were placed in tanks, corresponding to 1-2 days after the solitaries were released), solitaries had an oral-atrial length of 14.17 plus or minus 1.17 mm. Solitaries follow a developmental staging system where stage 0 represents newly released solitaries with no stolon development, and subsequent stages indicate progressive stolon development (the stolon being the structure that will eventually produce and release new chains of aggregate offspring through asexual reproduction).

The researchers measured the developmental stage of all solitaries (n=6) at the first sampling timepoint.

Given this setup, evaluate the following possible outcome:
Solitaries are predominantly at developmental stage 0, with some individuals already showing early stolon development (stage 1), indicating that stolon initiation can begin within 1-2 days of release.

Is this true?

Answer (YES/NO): NO